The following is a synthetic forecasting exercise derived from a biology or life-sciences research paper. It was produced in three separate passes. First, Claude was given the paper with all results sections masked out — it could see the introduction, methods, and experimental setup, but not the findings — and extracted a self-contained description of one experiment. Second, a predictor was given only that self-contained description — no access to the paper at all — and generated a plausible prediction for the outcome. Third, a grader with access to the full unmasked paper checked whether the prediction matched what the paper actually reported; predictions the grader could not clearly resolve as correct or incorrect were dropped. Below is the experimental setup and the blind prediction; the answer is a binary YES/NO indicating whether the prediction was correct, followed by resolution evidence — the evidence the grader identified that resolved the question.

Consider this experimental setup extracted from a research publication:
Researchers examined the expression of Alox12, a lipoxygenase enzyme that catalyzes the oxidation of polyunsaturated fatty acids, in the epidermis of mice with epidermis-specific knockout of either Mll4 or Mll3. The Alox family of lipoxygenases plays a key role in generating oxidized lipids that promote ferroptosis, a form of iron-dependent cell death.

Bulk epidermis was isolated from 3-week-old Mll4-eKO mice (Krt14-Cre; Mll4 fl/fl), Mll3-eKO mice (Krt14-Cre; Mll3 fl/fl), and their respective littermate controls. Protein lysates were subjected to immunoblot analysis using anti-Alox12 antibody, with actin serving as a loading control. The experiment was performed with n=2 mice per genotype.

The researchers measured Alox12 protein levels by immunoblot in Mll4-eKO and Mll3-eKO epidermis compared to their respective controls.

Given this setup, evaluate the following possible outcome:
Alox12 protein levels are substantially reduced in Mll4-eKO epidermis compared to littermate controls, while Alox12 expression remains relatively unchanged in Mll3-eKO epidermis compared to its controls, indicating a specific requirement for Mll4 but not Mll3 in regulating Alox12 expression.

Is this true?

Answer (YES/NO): YES